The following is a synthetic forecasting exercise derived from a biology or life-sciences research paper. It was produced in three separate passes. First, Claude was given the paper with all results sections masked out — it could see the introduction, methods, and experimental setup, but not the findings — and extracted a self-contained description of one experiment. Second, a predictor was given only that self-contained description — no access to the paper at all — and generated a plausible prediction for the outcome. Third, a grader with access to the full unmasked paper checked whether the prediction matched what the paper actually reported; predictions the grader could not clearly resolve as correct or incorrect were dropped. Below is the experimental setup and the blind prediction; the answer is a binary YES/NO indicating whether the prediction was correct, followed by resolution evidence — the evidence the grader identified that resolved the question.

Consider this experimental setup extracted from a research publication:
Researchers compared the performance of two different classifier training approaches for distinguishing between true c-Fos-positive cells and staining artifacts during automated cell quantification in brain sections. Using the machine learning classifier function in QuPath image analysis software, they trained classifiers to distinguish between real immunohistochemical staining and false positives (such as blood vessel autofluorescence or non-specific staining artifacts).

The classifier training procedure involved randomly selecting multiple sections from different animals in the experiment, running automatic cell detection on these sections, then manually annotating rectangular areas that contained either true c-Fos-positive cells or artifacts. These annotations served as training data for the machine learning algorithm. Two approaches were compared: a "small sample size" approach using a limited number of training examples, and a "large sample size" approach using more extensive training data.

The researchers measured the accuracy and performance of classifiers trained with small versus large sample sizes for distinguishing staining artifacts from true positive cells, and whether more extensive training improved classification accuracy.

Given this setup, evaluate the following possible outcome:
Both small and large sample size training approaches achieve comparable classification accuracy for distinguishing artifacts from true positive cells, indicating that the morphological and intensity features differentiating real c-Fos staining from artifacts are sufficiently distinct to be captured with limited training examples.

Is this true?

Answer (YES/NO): NO